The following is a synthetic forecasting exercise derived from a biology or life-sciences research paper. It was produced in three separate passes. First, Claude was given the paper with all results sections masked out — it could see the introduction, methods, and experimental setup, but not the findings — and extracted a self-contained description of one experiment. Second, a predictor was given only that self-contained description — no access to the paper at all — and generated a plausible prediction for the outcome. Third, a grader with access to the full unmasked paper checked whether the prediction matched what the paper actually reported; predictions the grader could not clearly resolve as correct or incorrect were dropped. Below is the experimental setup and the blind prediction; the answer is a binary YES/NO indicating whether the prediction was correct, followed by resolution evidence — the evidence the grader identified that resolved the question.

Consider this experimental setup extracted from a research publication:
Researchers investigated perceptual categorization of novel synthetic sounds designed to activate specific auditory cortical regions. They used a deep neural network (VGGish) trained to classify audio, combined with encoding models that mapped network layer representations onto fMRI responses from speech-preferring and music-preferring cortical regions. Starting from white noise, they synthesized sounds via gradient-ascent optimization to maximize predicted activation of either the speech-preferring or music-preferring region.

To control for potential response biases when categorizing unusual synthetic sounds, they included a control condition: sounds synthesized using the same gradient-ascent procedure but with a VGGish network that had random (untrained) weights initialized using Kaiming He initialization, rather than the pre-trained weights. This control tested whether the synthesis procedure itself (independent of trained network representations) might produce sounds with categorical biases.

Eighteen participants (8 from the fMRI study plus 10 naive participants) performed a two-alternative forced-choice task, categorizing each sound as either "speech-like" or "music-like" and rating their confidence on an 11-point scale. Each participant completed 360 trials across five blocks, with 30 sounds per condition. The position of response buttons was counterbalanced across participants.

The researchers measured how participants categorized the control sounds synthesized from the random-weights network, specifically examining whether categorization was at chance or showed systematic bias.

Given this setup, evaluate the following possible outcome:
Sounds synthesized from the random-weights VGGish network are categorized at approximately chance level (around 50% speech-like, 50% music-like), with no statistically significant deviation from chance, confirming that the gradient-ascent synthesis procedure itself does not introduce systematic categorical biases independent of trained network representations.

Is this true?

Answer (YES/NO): YES